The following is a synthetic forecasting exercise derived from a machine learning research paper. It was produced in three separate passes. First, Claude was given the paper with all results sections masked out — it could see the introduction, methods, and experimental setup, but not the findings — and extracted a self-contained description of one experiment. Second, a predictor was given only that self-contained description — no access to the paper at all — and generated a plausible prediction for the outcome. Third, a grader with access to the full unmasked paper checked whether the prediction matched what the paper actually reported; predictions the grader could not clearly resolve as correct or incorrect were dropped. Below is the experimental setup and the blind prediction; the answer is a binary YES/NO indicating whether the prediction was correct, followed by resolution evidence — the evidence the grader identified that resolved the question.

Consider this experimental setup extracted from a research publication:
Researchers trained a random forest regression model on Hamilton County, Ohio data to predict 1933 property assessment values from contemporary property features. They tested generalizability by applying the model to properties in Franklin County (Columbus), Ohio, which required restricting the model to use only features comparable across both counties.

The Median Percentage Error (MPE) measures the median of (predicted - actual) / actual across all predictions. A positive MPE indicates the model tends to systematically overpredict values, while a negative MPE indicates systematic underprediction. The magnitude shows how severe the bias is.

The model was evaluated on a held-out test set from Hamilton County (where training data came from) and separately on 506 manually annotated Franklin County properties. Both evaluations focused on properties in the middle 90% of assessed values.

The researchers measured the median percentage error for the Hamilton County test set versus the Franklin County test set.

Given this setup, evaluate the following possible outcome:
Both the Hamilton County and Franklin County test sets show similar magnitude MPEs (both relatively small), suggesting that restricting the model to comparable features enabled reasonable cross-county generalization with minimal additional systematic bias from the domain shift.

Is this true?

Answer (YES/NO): NO